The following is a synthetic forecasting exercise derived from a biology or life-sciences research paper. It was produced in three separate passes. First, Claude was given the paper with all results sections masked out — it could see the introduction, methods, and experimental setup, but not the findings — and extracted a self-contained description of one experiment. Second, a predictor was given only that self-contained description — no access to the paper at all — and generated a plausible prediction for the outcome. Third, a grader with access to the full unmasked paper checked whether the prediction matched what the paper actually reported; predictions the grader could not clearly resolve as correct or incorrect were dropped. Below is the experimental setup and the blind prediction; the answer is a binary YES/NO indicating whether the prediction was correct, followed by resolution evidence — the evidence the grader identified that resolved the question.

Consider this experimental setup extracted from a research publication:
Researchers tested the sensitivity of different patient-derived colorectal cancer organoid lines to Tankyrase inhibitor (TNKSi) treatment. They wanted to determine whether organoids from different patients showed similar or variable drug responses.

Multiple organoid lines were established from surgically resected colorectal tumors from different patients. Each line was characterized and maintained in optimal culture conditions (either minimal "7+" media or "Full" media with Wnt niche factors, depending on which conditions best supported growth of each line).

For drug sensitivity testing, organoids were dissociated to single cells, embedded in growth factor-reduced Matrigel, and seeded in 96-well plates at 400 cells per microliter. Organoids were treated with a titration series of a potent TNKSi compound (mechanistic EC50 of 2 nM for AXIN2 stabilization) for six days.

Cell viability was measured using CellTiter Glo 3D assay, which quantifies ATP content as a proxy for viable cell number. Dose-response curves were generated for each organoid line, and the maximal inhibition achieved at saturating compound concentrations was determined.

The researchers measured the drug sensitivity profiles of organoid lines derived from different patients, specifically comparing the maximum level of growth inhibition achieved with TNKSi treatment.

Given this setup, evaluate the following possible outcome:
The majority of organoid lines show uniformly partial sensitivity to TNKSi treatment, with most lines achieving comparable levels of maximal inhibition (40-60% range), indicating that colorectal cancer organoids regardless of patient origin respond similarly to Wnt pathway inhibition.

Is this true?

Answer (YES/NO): NO